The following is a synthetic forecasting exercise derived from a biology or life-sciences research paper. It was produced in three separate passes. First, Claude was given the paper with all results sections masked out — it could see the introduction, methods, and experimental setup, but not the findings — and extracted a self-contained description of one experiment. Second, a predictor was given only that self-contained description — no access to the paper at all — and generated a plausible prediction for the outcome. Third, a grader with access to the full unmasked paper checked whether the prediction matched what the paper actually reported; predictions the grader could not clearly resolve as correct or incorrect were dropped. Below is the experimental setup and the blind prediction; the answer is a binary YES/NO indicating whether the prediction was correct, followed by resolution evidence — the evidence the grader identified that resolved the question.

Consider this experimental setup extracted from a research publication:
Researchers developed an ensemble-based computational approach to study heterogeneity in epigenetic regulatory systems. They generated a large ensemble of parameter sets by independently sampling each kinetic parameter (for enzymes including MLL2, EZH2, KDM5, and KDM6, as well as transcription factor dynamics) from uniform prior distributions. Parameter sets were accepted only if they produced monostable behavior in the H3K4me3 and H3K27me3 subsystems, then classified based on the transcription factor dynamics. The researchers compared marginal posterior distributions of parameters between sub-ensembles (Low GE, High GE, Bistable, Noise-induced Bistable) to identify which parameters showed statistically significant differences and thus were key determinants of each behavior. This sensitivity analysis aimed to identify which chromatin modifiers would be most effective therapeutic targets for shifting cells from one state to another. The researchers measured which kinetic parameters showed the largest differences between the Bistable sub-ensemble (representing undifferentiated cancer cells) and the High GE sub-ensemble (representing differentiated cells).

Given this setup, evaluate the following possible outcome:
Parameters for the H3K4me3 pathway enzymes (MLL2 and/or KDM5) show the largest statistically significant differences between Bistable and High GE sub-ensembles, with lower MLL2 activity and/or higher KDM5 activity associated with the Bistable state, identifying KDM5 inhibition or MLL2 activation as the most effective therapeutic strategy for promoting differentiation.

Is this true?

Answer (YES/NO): NO